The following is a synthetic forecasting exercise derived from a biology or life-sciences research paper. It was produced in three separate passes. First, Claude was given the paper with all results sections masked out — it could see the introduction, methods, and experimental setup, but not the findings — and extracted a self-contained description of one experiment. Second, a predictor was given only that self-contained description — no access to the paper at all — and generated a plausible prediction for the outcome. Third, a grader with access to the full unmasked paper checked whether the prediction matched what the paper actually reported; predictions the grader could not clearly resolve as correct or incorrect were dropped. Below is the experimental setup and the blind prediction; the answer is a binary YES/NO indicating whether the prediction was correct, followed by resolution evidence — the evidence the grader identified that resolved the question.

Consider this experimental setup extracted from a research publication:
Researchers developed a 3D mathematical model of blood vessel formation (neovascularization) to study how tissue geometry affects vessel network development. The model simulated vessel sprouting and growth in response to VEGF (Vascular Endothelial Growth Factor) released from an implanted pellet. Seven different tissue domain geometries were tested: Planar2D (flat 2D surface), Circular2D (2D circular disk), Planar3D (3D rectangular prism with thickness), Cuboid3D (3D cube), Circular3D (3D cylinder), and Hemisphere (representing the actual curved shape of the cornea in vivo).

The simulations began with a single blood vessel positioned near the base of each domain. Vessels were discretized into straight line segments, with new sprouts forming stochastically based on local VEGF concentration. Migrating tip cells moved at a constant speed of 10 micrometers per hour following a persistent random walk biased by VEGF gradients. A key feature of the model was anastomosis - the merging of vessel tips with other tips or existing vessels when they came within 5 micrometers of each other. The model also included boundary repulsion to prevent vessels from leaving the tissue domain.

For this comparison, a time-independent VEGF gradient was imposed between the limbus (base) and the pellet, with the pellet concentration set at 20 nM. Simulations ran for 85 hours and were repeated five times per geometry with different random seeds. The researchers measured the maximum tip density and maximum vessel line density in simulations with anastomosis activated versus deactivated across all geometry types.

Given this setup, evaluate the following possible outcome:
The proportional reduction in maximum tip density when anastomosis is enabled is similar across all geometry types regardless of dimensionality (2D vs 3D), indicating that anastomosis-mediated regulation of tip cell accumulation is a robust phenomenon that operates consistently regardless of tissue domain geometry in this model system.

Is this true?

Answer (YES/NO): NO